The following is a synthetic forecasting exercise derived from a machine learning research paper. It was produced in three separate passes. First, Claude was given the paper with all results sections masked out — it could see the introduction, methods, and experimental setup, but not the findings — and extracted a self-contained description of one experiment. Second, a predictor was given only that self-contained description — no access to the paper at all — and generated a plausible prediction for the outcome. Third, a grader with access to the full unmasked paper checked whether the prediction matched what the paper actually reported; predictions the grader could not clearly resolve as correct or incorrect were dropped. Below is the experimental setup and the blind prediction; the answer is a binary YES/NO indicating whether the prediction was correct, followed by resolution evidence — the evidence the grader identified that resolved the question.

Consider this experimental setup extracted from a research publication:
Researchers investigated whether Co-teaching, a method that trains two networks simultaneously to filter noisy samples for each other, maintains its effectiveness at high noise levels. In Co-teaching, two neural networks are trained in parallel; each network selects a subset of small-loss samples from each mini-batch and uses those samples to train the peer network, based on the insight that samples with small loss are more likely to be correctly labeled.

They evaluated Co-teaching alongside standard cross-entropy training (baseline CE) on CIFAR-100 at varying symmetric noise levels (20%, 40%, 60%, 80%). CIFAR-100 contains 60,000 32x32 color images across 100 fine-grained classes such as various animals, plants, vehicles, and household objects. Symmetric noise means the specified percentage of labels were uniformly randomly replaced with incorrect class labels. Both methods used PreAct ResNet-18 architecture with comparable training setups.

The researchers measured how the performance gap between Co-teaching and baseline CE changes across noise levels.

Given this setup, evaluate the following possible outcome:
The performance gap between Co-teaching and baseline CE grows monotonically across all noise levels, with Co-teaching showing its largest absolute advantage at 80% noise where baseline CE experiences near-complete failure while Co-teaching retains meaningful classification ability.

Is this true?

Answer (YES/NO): NO